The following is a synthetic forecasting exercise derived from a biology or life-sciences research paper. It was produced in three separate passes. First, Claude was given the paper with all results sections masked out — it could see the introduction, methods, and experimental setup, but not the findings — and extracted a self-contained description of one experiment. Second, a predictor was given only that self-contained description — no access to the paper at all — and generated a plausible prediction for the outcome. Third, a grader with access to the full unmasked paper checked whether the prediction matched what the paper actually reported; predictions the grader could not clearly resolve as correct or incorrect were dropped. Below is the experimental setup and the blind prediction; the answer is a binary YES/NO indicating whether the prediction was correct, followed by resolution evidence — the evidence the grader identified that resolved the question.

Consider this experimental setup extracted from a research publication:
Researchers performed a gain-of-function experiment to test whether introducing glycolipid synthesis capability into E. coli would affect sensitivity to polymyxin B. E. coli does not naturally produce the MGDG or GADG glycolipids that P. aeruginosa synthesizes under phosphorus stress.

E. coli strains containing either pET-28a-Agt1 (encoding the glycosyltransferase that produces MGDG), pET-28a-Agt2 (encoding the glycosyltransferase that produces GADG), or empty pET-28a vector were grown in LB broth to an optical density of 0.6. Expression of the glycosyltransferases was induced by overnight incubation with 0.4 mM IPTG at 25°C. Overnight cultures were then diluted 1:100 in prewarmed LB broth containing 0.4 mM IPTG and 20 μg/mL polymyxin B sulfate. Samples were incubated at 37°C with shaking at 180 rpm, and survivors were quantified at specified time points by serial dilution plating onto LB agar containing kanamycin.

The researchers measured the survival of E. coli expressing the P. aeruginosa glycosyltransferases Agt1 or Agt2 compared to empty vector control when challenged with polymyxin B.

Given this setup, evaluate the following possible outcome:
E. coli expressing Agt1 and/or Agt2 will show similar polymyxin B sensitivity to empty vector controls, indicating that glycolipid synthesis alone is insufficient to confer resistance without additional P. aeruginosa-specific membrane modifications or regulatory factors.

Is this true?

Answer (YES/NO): NO